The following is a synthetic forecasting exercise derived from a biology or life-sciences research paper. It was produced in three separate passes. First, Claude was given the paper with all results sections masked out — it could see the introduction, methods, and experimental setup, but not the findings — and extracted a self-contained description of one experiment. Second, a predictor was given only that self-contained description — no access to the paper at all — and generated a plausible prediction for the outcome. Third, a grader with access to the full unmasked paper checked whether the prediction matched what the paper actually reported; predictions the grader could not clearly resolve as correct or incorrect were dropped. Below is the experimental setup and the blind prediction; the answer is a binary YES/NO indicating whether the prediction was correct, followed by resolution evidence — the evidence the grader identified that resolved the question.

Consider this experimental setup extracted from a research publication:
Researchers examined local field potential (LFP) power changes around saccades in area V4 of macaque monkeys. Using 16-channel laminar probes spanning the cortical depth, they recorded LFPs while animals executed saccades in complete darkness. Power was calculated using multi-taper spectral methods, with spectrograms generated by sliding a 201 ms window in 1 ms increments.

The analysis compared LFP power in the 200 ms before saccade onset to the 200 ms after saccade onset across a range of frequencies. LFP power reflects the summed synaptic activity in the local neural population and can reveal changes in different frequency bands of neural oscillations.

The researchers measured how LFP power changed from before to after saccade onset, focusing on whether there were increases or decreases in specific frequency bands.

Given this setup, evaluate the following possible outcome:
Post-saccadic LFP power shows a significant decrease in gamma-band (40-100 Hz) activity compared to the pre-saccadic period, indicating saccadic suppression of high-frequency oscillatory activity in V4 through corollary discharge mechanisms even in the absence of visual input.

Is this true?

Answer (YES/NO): YES